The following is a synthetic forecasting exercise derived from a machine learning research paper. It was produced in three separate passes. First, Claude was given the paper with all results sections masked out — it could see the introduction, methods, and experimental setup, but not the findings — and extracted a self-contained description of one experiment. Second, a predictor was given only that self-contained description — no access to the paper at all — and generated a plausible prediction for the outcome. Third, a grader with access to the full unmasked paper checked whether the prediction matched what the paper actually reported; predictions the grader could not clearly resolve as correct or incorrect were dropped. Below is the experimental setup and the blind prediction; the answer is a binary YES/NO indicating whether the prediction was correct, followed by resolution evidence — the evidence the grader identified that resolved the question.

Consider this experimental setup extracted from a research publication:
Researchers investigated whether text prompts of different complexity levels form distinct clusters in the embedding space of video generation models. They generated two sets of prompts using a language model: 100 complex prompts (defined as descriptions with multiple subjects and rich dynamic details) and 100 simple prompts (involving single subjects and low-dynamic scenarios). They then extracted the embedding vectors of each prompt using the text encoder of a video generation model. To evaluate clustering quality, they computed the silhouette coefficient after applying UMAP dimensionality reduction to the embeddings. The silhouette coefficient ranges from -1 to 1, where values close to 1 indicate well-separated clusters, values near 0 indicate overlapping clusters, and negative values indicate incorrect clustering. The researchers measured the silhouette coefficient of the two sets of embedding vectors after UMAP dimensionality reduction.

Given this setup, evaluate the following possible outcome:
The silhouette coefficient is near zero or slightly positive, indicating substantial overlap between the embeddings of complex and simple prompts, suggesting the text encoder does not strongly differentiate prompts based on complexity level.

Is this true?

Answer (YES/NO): NO